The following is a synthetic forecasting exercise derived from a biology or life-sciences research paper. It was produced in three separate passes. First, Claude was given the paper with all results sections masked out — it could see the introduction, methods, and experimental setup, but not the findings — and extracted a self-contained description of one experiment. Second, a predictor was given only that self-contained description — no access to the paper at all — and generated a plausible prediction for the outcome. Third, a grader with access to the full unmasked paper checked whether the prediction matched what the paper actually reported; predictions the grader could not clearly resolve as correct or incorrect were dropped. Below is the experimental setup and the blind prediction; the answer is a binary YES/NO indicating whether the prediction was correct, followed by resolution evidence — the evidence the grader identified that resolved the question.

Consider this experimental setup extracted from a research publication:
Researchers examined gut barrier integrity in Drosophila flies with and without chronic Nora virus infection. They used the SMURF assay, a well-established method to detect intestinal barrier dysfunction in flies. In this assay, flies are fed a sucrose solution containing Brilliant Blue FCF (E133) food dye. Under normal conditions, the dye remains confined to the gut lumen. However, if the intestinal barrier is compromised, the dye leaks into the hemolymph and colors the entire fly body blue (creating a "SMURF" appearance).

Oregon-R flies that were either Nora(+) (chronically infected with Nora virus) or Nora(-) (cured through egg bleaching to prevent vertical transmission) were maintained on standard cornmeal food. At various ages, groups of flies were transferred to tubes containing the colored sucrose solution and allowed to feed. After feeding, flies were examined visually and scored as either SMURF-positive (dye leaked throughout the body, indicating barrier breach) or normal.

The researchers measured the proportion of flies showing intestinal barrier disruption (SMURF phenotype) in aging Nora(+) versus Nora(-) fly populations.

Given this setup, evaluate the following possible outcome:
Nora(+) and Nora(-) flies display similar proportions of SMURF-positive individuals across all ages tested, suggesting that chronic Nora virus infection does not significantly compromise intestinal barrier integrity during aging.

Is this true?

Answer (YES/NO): NO